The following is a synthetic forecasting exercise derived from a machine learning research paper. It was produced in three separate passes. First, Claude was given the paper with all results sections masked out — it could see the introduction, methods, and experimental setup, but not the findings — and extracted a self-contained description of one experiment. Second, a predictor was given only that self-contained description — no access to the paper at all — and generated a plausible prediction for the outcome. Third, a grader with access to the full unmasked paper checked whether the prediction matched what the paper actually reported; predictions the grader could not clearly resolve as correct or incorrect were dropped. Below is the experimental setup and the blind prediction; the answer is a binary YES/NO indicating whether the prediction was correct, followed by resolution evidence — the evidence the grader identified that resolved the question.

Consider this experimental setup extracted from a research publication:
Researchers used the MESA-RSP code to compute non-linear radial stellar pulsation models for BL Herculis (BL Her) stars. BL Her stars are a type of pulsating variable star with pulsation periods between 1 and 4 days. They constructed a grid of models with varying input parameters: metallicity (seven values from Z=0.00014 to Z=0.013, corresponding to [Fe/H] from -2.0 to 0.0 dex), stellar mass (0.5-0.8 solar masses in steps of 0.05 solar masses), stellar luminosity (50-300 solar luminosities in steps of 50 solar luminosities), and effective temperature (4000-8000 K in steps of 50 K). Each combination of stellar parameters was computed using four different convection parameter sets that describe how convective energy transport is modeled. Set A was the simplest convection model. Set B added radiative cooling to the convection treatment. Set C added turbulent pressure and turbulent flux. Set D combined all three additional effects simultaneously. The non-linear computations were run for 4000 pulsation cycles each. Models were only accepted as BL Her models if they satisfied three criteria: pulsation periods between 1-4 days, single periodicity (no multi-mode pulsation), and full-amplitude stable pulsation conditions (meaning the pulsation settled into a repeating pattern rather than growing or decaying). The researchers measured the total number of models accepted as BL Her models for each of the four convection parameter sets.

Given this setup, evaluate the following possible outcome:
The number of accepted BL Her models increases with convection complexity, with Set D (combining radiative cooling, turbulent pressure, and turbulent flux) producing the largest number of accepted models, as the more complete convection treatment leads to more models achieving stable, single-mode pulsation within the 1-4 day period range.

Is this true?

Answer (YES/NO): NO